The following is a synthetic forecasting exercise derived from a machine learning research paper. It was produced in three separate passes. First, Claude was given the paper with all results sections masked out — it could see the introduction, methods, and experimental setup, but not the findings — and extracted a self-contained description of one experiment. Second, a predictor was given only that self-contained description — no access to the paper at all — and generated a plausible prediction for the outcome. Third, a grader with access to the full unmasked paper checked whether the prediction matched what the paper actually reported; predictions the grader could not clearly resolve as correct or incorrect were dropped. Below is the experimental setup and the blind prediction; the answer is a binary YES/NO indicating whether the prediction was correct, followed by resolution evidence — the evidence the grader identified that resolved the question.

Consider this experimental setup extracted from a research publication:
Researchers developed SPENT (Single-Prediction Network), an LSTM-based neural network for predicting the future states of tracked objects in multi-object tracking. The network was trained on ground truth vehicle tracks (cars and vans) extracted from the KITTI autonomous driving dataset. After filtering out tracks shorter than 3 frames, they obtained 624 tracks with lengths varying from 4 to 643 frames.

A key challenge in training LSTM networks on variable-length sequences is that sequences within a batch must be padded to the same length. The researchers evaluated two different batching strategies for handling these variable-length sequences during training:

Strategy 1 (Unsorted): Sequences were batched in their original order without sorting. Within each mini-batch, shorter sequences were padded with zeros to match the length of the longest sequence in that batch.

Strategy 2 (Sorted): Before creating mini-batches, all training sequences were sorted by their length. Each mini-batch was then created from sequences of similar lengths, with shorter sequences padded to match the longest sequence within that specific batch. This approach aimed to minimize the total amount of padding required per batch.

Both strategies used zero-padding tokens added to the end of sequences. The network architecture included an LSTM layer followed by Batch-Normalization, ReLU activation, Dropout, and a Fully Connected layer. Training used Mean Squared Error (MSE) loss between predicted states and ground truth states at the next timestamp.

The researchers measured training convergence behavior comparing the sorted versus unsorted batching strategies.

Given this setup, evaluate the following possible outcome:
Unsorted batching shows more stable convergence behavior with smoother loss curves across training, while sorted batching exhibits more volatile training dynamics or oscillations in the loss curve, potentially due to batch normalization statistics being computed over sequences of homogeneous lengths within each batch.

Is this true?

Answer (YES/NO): NO